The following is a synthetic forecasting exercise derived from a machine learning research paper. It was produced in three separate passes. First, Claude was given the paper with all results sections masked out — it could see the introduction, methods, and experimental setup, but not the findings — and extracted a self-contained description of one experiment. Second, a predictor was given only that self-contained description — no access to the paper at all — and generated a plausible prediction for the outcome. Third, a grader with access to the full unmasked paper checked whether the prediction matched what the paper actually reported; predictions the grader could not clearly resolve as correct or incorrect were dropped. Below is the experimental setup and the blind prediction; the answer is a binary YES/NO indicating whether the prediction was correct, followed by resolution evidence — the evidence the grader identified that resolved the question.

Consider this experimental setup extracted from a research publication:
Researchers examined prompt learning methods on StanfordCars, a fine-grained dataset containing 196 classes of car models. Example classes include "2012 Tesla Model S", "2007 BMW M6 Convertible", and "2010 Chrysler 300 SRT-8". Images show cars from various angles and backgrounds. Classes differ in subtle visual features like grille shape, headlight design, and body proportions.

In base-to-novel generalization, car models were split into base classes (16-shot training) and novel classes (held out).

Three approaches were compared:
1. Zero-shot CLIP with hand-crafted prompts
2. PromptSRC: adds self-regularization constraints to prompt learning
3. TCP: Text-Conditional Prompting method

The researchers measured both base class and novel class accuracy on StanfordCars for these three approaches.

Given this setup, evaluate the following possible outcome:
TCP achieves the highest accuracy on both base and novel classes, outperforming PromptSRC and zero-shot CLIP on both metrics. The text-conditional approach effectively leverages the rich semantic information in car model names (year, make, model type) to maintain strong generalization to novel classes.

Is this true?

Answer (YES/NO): NO